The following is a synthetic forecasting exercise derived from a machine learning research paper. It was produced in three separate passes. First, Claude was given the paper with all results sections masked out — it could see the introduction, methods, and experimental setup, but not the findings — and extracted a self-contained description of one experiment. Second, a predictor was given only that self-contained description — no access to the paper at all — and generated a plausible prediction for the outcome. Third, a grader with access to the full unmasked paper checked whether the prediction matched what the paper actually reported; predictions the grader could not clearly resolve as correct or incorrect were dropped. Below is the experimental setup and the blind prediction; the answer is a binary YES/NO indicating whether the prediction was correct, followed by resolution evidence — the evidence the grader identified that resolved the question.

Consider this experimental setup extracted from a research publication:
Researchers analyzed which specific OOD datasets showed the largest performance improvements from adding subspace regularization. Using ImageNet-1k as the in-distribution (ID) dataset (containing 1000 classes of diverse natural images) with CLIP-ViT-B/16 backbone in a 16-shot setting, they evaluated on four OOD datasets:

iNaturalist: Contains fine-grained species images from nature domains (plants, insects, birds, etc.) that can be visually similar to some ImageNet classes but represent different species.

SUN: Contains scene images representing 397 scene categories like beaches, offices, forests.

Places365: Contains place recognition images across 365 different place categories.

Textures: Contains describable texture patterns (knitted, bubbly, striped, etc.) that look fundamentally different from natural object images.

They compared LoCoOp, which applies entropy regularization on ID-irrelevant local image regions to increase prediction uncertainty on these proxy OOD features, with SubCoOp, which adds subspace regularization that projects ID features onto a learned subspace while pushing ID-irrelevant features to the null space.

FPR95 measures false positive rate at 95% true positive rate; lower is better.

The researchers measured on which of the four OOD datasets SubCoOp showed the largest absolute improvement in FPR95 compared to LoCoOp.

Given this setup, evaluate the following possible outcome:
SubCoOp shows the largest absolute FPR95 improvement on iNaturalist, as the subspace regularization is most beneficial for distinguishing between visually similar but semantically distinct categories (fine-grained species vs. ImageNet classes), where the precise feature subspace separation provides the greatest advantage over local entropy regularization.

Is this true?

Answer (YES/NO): YES